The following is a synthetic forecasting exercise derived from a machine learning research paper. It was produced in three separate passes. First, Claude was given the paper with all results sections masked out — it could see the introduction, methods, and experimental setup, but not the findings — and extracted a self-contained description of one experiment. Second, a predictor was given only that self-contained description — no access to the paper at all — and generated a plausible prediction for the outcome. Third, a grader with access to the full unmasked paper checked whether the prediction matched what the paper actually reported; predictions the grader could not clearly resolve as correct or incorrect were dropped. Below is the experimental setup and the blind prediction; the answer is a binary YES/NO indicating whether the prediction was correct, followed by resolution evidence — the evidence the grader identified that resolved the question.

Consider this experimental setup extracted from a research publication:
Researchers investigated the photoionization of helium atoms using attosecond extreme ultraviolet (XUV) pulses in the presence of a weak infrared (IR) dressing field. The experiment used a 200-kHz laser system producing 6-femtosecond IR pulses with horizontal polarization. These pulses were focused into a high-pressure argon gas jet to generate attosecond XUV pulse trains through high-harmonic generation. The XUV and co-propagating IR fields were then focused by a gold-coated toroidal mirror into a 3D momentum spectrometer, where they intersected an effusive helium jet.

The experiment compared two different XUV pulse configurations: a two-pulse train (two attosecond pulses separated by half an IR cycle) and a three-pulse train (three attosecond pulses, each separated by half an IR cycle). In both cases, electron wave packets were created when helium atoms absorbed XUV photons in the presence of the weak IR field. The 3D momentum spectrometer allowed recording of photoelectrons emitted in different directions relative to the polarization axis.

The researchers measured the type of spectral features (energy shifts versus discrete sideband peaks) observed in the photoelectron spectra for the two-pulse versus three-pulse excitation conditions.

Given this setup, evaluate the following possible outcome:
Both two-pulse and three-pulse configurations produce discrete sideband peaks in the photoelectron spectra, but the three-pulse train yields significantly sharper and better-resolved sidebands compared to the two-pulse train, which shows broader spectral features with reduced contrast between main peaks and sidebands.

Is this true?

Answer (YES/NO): NO